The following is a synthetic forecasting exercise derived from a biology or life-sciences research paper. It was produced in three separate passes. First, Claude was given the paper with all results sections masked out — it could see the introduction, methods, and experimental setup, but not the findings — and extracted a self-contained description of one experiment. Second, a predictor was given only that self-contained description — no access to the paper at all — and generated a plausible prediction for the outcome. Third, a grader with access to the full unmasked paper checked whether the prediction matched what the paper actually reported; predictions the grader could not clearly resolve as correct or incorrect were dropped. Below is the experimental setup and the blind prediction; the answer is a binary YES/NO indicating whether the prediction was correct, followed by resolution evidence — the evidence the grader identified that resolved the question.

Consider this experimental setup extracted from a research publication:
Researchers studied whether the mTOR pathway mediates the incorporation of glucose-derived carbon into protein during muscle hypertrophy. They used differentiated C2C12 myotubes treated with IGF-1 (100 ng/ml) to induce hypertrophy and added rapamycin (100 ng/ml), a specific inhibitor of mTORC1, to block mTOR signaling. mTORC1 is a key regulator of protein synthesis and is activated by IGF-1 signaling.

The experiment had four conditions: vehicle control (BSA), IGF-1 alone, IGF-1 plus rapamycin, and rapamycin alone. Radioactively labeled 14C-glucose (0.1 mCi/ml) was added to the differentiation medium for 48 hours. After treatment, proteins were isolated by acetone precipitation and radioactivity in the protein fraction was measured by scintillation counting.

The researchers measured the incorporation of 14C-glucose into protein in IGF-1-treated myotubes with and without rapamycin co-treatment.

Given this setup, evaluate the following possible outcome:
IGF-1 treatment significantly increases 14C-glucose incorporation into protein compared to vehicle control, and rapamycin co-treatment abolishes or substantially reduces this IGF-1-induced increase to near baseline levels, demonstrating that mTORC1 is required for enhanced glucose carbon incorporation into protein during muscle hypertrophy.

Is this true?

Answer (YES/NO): NO